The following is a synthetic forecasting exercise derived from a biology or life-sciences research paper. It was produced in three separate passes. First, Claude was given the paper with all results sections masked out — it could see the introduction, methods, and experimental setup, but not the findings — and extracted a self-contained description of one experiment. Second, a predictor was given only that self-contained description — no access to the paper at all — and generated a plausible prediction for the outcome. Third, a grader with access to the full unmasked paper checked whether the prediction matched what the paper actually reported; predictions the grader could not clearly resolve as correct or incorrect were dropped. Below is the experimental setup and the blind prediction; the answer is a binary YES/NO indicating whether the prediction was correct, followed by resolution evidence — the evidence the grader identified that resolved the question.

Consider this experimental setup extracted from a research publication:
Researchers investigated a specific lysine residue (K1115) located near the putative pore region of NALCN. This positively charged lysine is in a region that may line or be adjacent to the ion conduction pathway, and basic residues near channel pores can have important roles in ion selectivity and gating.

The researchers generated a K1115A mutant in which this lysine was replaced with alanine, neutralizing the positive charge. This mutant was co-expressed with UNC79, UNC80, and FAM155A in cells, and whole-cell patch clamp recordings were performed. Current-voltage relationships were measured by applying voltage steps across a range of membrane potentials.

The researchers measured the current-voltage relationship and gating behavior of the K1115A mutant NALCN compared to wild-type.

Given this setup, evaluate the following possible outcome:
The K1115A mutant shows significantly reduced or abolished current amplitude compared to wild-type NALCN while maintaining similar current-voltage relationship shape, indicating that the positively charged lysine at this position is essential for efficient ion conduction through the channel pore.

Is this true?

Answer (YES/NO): NO